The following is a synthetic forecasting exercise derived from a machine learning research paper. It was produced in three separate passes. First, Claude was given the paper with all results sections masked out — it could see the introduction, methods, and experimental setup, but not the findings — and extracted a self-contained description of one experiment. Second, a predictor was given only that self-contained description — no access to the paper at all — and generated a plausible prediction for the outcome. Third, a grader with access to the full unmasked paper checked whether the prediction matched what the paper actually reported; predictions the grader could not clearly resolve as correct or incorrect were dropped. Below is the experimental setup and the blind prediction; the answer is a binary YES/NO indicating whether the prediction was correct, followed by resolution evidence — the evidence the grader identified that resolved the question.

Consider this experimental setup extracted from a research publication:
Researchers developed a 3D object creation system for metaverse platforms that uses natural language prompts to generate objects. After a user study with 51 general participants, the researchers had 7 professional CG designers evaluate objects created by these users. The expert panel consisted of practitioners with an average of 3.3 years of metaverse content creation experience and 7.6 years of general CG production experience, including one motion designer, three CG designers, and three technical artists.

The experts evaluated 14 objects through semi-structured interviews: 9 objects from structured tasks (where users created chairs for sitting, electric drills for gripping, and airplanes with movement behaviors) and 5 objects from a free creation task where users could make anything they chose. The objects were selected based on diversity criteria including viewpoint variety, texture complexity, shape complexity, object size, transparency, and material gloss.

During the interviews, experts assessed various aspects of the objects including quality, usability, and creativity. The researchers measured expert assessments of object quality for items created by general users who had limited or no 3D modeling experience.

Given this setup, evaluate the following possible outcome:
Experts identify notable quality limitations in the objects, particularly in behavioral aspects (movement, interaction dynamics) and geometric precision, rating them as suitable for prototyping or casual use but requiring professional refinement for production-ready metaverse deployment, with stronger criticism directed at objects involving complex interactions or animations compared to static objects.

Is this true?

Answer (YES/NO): YES